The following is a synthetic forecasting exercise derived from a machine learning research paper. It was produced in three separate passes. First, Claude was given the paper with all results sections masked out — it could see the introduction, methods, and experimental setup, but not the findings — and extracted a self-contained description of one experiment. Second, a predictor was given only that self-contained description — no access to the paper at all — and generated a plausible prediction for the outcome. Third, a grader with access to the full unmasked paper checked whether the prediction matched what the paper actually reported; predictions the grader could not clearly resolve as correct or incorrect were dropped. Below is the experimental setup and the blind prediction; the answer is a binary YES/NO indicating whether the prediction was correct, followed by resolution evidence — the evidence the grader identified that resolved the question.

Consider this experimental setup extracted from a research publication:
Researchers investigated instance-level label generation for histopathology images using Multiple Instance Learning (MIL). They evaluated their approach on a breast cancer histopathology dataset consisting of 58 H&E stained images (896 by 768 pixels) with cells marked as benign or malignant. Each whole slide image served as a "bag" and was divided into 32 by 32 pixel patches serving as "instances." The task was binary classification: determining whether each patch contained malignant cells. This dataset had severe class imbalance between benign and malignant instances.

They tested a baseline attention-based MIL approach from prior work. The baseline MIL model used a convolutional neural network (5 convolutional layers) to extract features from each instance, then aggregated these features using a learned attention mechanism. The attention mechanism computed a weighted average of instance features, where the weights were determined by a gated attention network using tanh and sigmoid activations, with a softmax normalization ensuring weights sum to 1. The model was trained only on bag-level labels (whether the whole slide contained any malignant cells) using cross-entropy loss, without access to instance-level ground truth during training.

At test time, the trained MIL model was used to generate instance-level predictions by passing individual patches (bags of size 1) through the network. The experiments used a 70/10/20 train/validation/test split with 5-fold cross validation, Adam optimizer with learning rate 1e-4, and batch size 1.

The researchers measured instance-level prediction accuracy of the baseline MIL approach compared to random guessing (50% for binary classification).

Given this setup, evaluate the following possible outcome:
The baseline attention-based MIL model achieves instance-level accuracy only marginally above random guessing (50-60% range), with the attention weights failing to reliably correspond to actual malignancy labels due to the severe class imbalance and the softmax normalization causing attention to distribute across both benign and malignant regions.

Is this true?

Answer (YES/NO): NO